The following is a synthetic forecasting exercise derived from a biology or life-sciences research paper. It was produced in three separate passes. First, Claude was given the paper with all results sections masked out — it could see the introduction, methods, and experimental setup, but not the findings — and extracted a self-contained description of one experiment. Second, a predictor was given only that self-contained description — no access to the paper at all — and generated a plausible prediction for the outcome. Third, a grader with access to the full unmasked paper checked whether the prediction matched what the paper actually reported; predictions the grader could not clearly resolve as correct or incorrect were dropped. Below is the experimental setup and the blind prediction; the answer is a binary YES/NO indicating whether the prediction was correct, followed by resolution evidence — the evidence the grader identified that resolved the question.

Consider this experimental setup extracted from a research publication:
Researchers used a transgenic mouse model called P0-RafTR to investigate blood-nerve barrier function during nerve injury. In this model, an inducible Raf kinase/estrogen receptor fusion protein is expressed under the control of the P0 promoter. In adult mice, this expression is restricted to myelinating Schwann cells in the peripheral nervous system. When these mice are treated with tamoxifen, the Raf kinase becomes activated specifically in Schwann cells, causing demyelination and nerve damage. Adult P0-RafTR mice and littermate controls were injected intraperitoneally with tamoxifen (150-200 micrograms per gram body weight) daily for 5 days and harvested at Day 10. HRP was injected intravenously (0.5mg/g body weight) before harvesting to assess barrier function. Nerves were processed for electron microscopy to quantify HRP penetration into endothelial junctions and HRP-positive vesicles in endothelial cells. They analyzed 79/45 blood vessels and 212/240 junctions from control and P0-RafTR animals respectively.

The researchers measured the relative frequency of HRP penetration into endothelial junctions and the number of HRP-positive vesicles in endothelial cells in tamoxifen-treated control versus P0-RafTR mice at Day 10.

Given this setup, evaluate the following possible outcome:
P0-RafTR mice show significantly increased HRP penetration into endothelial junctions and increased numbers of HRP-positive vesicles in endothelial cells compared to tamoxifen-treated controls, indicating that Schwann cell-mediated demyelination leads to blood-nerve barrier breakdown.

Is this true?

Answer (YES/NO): NO